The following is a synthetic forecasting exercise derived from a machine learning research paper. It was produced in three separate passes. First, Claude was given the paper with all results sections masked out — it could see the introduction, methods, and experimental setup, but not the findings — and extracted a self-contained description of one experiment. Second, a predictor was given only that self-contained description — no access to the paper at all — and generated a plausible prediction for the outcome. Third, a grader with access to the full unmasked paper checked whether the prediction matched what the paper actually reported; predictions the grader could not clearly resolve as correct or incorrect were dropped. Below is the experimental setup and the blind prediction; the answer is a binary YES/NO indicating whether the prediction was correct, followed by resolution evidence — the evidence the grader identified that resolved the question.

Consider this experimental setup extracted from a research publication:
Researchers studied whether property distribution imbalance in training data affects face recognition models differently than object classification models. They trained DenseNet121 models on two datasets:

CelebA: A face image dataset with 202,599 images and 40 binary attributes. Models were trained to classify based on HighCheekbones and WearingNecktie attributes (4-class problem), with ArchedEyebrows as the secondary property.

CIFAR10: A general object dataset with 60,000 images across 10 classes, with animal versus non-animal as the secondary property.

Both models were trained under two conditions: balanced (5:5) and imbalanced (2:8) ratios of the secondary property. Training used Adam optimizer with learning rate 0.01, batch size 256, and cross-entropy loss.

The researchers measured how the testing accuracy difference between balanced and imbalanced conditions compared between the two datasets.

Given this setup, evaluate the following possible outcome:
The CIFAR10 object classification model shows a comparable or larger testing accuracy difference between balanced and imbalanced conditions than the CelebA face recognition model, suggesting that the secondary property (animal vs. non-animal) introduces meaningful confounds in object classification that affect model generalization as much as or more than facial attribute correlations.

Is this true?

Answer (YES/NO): YES